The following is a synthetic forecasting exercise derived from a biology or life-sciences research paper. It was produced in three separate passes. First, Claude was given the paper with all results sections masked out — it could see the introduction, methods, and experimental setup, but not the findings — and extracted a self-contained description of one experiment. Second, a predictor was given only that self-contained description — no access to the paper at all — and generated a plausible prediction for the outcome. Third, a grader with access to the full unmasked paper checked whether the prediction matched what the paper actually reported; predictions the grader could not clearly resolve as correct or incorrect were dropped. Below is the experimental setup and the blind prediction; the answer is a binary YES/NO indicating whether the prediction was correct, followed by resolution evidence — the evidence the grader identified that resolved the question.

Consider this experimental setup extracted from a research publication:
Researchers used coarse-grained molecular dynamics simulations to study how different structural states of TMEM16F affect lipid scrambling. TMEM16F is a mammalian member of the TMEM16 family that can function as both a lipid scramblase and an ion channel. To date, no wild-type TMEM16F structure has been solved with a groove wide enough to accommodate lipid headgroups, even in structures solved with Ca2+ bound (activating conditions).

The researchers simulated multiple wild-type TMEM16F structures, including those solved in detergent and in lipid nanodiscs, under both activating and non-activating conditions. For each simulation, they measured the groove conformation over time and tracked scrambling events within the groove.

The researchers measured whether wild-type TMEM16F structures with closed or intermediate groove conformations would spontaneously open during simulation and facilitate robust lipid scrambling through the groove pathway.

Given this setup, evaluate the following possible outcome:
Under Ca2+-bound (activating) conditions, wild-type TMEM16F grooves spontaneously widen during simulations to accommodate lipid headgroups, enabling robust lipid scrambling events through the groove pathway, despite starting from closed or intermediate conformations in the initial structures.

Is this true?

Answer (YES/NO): NO